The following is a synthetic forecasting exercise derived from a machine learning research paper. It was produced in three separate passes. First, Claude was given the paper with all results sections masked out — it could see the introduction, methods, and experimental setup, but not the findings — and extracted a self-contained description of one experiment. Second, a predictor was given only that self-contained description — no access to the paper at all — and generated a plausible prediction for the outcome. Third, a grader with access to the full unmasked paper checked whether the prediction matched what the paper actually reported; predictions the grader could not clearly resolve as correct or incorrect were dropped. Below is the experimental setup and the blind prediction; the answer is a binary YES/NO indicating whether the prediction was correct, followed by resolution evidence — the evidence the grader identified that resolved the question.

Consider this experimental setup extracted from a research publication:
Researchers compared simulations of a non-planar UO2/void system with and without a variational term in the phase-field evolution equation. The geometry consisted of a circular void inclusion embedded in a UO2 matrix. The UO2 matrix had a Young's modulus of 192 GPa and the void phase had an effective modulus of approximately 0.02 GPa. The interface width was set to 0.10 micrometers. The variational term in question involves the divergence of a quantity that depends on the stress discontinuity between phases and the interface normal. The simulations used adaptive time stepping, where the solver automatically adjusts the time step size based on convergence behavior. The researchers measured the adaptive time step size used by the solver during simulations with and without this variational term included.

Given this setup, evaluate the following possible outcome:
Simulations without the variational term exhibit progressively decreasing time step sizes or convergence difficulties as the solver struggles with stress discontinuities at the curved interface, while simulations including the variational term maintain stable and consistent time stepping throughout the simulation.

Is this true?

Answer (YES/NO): NO